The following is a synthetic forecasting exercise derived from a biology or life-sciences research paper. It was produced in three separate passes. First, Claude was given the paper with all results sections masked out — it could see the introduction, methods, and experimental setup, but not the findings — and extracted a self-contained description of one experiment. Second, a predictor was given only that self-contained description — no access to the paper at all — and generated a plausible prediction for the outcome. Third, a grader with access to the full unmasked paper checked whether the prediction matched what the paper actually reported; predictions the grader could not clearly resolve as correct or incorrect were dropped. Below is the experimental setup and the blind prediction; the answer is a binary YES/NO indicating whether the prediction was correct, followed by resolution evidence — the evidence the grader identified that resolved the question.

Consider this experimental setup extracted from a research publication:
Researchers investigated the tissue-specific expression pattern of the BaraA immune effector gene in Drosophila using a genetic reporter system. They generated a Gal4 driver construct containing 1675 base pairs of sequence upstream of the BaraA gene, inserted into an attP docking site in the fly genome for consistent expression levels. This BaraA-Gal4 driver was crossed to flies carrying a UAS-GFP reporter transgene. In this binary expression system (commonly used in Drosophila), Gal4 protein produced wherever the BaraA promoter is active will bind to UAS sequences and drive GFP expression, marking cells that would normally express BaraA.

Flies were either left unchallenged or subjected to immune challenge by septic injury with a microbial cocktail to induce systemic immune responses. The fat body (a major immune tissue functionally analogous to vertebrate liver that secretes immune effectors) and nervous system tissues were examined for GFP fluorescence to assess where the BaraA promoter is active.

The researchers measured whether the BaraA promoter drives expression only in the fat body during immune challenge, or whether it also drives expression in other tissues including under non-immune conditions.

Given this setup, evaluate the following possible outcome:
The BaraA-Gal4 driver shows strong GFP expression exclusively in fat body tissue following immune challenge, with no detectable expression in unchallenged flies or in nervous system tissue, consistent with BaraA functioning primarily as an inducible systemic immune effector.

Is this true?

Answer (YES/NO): NO